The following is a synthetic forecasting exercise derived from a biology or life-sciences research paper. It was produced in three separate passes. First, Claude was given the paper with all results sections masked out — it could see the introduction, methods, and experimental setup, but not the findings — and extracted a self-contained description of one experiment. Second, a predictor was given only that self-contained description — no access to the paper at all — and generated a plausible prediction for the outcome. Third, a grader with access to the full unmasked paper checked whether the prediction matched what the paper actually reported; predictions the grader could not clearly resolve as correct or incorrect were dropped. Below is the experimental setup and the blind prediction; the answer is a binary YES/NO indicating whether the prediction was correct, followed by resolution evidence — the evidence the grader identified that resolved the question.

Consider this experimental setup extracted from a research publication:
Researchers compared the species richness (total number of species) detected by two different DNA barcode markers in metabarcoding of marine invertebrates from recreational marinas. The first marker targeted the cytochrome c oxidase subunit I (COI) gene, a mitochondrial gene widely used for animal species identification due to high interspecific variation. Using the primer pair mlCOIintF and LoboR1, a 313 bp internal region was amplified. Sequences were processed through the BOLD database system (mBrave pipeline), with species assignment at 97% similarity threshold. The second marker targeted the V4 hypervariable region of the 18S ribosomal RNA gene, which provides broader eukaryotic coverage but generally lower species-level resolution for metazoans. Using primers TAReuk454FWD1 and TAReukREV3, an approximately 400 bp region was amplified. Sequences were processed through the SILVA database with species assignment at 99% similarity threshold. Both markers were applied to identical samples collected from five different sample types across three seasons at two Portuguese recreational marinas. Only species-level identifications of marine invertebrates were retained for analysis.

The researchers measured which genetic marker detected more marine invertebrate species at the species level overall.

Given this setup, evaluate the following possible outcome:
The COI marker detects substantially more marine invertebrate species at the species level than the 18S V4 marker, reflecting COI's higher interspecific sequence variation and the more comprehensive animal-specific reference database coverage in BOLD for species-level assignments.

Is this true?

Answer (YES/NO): NO